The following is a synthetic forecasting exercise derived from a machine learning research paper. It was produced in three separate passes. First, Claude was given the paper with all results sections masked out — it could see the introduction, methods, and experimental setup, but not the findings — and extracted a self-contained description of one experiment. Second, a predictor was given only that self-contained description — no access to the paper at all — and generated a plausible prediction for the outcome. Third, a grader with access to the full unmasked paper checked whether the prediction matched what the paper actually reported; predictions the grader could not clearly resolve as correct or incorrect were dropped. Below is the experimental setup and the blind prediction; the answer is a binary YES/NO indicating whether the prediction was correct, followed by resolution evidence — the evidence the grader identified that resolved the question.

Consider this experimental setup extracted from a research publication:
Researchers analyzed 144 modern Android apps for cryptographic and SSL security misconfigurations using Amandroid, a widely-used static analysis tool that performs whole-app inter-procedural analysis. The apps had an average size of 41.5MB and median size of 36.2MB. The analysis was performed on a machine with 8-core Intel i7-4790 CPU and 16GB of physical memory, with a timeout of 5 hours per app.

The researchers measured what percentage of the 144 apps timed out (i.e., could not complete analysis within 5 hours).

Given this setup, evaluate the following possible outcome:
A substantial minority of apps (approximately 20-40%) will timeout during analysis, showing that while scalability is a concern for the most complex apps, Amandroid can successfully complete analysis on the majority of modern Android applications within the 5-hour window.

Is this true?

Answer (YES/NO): YES